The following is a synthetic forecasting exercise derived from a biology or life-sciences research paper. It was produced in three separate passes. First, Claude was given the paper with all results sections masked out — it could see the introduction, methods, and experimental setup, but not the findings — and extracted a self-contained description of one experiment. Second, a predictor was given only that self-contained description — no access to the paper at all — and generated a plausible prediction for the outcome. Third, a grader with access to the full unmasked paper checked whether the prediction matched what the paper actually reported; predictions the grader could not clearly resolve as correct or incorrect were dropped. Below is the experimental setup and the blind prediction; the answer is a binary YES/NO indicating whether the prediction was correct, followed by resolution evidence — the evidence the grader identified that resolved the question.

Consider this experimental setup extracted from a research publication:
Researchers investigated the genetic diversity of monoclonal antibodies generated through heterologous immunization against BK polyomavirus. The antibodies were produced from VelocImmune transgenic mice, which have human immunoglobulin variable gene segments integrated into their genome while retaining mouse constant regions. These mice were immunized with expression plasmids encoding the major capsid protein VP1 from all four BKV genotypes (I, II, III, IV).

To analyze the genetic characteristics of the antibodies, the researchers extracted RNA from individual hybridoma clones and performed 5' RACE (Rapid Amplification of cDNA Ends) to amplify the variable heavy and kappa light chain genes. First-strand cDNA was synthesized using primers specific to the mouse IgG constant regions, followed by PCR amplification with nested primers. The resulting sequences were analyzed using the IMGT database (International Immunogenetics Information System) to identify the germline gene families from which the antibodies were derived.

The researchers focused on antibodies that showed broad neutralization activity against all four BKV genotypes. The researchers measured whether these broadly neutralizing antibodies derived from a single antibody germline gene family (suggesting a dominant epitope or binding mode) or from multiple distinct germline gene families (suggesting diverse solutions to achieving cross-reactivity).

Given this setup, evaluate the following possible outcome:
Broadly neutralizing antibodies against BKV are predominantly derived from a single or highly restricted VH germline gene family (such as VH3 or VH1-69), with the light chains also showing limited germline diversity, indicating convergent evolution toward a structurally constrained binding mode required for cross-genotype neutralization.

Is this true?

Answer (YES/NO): NO